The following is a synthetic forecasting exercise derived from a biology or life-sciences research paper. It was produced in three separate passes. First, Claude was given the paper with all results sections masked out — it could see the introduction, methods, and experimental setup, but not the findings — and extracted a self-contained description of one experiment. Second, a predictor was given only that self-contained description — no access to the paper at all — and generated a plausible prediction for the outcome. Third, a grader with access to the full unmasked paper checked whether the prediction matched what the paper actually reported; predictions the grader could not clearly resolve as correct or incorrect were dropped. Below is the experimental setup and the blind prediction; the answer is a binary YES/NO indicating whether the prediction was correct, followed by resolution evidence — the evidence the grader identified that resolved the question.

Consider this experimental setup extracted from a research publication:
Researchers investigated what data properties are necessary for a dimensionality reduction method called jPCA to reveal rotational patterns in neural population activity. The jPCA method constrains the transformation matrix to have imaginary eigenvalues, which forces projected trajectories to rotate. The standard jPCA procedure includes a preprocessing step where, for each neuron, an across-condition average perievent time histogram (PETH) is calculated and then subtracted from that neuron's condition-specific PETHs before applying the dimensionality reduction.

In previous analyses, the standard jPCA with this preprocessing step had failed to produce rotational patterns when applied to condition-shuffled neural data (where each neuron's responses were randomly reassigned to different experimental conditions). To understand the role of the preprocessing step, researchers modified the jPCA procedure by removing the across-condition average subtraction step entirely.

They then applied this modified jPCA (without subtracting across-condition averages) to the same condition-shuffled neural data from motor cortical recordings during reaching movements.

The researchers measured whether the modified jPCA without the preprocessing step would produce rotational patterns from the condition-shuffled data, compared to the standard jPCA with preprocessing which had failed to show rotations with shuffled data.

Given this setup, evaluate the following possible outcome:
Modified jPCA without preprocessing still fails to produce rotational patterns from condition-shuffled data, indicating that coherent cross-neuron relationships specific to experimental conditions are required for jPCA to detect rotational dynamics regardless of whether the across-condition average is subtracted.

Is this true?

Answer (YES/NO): NO